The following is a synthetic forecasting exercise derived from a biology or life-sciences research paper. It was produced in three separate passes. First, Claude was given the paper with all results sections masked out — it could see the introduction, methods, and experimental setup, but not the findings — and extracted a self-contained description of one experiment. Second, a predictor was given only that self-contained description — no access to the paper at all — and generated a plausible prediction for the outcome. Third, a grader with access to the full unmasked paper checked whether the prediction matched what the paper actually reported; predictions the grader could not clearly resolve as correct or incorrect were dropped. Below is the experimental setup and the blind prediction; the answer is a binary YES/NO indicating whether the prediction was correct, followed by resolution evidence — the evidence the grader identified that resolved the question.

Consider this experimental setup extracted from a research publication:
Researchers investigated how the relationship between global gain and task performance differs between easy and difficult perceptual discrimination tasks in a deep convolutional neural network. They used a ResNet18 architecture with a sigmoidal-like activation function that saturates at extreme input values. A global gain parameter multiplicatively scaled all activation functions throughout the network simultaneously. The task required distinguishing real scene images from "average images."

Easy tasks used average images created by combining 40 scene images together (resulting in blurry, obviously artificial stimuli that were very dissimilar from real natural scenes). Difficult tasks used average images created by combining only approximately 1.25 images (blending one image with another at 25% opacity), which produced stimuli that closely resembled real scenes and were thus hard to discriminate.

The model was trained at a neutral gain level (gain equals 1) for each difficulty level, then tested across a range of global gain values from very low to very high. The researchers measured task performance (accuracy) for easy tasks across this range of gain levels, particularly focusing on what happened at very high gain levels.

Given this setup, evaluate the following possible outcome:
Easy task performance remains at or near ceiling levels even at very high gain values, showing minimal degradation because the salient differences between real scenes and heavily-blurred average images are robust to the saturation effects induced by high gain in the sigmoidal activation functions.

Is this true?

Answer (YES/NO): NO